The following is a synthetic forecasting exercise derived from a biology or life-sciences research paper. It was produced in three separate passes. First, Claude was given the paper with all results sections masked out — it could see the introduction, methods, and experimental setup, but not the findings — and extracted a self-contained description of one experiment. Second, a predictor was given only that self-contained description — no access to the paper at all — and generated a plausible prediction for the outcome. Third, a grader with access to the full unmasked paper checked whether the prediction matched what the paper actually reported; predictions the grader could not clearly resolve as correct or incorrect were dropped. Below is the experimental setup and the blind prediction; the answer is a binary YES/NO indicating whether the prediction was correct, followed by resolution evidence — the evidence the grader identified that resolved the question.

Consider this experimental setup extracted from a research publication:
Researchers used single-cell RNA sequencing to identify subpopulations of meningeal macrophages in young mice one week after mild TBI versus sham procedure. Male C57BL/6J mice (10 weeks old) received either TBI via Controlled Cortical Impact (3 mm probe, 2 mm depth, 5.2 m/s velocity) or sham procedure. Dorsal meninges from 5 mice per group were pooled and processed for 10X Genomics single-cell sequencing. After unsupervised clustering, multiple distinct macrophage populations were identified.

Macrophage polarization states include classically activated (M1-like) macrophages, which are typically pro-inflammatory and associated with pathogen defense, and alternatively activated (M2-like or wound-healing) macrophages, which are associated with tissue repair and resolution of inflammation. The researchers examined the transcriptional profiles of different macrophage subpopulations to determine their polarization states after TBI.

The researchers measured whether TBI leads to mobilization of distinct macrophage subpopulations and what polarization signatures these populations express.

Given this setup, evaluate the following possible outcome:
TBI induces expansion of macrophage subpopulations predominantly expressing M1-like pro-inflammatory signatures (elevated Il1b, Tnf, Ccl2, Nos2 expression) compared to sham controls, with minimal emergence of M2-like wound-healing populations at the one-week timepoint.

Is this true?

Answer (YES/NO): NO